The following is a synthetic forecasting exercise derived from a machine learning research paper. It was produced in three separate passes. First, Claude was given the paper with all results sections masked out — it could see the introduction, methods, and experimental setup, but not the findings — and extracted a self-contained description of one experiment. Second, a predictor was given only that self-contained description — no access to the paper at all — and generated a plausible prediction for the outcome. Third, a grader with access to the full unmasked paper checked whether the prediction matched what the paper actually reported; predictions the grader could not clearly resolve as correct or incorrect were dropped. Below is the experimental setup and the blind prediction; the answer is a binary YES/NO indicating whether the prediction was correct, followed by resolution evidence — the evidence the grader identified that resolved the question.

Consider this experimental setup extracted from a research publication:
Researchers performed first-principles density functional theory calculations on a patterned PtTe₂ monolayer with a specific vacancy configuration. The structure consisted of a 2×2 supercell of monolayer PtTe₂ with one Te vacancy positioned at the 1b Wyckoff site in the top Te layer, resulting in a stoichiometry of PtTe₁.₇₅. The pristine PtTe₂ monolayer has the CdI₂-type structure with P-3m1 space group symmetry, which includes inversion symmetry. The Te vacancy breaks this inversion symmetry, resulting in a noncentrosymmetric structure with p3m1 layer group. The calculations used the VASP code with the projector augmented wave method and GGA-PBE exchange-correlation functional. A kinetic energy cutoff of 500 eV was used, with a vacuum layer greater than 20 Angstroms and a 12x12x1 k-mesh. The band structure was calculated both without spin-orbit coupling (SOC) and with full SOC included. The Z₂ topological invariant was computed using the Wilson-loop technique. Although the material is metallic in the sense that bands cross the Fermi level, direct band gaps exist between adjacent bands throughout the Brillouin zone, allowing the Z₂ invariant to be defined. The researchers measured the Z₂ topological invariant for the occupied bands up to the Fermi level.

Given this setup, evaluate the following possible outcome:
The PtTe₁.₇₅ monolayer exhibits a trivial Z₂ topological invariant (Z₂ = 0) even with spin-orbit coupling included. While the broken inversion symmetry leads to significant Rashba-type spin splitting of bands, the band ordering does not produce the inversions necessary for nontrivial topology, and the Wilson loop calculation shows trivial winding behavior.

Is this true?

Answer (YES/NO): NO